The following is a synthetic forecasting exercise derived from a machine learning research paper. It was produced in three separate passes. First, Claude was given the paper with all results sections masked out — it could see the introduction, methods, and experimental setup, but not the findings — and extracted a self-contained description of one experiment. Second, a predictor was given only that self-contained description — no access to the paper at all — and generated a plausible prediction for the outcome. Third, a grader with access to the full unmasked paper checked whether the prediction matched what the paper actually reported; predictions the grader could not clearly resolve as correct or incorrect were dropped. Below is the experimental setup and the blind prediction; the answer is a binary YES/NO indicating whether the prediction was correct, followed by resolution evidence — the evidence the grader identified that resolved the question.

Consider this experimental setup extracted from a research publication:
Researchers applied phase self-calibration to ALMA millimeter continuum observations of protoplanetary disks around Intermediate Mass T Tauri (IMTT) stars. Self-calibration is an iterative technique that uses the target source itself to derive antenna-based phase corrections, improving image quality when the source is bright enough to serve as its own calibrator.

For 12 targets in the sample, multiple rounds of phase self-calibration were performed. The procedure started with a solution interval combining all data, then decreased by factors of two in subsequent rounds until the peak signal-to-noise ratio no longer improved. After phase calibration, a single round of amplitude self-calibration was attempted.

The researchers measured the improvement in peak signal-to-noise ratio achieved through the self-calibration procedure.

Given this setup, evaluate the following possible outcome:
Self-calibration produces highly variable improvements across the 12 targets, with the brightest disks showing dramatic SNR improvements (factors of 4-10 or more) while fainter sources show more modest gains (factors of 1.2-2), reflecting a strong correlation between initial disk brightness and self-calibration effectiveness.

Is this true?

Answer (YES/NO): NO